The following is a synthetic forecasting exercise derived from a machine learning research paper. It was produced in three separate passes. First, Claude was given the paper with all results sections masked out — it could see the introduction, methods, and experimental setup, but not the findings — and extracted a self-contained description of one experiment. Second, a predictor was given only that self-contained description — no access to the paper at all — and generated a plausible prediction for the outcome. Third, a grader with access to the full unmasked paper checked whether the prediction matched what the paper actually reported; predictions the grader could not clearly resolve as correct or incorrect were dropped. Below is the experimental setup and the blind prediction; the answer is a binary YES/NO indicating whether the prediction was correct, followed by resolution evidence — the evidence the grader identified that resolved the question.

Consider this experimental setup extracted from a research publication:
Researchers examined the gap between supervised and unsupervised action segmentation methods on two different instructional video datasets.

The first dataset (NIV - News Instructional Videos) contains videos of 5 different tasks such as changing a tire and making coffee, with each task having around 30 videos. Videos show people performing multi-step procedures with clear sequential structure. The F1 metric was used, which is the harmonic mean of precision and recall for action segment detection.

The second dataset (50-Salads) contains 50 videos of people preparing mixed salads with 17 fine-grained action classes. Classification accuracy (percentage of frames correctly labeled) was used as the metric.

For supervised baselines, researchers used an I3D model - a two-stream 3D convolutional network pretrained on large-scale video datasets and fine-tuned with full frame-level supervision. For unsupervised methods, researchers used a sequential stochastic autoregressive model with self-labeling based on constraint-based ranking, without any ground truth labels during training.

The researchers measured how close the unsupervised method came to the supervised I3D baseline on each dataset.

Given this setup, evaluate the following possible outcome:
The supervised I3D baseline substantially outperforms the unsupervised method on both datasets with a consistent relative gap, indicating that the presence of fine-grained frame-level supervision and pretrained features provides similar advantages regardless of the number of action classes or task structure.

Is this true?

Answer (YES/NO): NO